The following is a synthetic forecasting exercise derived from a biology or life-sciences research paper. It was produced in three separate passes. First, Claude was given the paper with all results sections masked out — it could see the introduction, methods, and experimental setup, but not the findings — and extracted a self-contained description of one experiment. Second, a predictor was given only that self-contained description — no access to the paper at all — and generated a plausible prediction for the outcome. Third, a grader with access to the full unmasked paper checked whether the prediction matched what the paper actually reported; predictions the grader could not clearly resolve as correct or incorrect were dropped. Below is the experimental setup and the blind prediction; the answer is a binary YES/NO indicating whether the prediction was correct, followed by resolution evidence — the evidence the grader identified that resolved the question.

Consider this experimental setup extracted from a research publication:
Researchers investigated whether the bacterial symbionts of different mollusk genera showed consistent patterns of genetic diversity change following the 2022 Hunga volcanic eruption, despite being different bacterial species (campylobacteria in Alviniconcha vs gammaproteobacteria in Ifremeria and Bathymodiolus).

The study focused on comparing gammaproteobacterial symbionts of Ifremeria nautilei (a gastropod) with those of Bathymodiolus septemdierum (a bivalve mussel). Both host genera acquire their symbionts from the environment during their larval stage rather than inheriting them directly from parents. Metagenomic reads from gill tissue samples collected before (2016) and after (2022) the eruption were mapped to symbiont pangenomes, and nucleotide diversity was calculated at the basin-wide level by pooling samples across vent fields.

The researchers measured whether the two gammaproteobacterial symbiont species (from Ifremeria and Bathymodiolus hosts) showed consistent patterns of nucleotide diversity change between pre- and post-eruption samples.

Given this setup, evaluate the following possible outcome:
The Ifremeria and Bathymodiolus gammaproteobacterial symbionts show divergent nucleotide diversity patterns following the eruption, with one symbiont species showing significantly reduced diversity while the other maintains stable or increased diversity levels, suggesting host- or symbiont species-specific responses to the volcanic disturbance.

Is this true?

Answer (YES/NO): YES